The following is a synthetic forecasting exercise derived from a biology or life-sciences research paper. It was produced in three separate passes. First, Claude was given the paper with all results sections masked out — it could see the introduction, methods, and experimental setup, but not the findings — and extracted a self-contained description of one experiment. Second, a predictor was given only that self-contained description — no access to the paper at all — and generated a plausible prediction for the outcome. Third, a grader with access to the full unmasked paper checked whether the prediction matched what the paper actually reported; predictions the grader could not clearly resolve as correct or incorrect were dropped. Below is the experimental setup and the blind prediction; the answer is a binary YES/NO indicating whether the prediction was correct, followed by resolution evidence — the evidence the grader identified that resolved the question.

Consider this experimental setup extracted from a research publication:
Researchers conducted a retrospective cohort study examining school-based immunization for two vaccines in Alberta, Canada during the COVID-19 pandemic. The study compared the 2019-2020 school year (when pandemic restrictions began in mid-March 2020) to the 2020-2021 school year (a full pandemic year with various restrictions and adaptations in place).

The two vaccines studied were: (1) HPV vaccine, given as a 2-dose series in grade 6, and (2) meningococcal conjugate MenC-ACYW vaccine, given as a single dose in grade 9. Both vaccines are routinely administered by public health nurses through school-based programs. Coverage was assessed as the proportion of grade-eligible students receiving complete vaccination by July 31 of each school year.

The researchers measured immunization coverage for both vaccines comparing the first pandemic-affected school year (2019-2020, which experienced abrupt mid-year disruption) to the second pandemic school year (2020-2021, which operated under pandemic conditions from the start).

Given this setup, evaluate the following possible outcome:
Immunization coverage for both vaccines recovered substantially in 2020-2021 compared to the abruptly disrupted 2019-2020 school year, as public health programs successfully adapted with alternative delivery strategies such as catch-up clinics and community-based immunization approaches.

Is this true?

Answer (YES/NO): NO